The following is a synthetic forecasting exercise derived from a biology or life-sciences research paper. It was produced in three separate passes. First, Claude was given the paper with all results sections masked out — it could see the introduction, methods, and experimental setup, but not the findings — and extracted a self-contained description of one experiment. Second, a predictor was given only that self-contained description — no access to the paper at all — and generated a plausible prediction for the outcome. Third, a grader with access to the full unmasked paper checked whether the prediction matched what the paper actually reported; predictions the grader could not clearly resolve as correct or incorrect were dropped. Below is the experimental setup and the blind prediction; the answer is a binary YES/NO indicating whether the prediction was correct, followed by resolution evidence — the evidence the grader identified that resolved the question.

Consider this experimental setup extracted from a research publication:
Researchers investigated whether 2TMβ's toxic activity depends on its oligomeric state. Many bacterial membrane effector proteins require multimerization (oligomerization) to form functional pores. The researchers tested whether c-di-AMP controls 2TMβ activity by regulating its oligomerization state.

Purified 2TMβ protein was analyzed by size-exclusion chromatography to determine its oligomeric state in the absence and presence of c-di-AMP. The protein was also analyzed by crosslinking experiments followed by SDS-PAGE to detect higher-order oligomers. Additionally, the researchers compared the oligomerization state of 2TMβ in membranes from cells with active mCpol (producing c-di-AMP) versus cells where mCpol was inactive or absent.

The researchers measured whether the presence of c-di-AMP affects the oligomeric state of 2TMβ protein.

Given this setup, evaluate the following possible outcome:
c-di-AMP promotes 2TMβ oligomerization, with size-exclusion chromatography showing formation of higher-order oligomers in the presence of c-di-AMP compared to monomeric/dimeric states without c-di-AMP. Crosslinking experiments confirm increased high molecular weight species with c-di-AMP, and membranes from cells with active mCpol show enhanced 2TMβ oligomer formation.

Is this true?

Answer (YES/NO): NO